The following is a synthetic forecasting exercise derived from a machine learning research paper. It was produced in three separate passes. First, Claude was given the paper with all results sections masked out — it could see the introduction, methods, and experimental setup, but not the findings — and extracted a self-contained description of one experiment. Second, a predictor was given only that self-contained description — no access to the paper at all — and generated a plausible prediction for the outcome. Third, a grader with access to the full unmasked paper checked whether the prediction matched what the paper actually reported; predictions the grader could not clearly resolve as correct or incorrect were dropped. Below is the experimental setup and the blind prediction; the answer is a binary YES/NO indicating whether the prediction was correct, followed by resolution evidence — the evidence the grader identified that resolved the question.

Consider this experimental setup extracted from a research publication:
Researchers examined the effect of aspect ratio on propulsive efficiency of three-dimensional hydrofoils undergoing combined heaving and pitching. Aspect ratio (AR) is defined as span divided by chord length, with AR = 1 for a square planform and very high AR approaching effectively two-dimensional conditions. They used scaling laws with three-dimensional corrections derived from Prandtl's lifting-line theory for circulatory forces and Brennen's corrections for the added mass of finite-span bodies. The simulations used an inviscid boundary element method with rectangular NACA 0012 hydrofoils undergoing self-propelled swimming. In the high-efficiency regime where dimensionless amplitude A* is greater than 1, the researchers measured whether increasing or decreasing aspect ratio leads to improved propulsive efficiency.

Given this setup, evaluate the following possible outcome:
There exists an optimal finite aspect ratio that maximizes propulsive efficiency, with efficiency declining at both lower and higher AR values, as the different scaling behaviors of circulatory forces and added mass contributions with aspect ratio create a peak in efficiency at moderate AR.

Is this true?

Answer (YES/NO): NO